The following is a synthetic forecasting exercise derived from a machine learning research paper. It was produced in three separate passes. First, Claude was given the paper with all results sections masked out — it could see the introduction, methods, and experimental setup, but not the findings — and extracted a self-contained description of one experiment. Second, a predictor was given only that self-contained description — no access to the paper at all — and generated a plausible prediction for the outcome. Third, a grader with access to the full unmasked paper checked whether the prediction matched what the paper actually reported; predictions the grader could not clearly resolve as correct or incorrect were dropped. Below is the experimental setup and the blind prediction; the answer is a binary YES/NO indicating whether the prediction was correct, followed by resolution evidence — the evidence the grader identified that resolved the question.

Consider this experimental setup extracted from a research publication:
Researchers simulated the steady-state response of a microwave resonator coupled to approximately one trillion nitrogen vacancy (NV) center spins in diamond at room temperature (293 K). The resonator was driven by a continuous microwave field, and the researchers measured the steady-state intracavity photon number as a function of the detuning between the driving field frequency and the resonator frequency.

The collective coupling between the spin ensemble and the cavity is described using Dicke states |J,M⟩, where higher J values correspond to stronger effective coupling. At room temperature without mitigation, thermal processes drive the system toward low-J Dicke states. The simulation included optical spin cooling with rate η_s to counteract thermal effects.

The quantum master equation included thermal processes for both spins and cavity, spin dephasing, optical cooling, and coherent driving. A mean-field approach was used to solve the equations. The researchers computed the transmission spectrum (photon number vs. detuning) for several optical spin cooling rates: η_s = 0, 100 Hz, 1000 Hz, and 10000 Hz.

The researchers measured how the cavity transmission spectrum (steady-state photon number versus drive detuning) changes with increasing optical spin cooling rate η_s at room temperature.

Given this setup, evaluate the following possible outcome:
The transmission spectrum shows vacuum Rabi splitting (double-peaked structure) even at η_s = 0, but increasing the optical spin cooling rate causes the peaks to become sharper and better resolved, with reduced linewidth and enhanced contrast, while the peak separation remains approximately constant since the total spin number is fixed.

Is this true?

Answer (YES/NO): NO